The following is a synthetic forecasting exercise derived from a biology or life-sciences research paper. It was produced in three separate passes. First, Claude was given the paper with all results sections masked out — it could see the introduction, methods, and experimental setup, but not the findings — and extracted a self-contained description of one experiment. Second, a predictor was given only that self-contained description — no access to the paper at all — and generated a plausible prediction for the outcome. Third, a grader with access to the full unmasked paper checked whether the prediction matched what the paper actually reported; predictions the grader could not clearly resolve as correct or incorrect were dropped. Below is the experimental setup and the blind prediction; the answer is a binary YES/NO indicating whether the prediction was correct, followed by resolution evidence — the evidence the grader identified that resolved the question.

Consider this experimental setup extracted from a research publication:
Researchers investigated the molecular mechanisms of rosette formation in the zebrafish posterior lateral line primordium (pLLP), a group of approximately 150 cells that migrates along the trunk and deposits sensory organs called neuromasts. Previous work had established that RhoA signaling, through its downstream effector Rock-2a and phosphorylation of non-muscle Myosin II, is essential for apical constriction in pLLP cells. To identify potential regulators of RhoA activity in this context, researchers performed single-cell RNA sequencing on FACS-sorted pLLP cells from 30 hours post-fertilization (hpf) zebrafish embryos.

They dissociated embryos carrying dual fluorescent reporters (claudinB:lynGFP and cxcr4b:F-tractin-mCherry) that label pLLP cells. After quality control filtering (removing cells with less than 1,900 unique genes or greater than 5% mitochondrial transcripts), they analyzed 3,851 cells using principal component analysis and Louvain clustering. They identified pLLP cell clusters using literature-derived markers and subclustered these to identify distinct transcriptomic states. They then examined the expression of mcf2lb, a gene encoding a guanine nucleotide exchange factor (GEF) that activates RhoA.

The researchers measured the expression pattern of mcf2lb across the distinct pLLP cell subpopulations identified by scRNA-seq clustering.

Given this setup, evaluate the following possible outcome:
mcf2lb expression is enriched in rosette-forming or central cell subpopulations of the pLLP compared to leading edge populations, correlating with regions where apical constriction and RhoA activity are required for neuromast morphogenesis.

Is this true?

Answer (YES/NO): YES